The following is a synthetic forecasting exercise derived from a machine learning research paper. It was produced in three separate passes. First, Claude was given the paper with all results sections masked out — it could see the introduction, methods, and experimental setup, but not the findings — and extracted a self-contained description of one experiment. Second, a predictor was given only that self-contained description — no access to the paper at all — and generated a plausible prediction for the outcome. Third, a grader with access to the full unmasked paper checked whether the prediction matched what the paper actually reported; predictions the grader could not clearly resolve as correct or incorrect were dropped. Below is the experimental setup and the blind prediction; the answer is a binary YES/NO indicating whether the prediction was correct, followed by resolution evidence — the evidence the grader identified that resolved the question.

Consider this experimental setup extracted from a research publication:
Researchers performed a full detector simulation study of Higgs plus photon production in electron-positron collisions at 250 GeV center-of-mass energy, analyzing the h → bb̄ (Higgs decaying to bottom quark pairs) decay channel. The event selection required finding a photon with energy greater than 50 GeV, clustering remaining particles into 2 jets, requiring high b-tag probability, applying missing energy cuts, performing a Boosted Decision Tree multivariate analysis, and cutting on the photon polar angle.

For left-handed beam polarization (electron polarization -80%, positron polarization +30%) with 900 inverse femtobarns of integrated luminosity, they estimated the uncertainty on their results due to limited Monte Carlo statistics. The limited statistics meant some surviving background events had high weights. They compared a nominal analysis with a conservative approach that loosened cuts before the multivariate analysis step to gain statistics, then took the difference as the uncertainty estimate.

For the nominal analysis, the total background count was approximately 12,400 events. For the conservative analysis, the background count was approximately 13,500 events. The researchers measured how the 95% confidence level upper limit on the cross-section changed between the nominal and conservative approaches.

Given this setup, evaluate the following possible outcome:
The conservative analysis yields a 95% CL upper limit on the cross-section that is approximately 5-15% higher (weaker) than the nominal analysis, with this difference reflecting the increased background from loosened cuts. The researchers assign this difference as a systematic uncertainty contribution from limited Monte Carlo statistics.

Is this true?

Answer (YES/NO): NO